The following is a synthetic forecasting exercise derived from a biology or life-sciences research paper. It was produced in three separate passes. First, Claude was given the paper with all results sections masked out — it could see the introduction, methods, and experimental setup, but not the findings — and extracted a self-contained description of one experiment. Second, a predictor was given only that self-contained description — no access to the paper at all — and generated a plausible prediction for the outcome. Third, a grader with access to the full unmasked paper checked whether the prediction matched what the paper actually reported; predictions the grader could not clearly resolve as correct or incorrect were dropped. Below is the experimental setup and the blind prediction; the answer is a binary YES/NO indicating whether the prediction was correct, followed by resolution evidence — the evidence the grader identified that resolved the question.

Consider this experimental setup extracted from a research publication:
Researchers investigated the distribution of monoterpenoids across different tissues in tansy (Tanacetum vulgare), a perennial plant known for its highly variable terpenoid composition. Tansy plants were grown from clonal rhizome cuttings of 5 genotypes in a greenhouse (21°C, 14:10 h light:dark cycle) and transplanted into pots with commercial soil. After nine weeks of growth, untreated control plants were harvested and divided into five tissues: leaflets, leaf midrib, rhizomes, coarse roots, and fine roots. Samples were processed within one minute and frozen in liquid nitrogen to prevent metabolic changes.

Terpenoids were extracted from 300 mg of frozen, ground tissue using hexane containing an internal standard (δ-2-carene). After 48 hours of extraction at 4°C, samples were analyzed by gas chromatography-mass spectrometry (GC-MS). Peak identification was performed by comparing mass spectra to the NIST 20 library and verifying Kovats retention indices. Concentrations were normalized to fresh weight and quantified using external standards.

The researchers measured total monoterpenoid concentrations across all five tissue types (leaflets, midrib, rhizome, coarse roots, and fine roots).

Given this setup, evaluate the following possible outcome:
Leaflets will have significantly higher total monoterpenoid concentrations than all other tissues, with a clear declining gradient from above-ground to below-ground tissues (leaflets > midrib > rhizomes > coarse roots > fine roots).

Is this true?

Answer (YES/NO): NO